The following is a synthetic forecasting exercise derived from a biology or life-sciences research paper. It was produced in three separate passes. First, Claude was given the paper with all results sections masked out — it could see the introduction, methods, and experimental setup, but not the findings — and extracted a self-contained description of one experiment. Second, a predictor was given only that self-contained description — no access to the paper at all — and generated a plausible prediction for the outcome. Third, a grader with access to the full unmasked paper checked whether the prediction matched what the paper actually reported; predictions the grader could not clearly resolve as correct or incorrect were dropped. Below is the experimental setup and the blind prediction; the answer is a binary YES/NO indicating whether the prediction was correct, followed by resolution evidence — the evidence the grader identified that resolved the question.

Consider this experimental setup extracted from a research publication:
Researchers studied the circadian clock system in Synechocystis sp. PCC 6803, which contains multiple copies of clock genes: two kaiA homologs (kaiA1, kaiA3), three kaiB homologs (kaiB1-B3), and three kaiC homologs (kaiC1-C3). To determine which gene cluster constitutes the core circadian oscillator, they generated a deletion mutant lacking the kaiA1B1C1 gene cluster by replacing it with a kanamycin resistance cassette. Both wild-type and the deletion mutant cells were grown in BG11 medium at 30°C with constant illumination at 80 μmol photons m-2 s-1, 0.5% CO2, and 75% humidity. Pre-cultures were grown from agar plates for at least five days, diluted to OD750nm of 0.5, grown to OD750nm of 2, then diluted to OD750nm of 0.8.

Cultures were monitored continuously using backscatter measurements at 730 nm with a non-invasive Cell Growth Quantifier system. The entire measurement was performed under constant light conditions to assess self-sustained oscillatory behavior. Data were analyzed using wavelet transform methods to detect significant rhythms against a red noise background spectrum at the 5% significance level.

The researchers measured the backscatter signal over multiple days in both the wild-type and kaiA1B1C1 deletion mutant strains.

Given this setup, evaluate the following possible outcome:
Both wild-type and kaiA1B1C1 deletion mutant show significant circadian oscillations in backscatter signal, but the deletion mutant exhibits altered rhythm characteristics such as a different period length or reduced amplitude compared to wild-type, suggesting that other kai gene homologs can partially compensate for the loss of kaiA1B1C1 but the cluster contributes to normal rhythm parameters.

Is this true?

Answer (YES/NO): NO